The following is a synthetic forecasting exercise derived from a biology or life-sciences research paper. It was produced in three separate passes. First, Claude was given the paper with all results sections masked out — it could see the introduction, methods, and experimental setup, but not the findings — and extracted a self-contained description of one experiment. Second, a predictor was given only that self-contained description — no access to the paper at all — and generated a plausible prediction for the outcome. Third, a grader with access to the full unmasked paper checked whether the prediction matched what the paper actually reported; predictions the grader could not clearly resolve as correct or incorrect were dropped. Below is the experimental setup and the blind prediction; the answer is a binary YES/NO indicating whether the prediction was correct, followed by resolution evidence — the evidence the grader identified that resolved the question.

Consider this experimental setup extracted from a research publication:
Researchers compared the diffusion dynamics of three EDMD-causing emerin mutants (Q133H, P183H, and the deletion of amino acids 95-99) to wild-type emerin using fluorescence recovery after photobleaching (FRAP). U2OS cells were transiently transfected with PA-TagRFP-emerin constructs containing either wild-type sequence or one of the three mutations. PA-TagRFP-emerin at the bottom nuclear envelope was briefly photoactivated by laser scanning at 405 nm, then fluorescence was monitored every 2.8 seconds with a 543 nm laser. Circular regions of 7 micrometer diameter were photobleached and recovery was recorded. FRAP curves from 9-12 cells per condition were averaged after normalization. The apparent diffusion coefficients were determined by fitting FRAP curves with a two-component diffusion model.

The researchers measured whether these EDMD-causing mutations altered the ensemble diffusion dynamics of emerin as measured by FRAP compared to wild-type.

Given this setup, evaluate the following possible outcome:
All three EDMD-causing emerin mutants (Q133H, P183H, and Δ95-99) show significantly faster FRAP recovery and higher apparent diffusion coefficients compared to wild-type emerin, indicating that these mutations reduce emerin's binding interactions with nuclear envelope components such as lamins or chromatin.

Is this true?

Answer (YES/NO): NO